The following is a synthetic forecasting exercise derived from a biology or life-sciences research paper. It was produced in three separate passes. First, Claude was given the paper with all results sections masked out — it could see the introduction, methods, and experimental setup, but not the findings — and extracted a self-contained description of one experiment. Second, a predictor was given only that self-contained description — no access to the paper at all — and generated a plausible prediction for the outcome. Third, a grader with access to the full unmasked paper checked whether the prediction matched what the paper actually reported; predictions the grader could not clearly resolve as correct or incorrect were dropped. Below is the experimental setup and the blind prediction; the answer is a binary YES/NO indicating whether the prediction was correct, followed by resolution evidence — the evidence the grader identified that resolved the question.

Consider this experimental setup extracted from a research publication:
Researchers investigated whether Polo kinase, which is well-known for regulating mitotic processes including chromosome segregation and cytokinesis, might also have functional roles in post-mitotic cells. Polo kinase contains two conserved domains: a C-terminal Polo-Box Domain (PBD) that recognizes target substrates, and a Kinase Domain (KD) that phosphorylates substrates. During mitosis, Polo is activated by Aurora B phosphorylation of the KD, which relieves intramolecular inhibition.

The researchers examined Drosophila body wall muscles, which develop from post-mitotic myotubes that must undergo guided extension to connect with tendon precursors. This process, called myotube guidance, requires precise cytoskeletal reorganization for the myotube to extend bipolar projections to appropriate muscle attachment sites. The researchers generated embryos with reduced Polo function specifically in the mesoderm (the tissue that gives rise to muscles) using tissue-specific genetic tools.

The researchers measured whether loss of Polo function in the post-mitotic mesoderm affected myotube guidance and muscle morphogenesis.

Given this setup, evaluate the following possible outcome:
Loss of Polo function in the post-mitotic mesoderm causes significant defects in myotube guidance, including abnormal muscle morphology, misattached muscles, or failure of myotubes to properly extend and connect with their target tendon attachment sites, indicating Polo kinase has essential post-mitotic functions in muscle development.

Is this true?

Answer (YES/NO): YES